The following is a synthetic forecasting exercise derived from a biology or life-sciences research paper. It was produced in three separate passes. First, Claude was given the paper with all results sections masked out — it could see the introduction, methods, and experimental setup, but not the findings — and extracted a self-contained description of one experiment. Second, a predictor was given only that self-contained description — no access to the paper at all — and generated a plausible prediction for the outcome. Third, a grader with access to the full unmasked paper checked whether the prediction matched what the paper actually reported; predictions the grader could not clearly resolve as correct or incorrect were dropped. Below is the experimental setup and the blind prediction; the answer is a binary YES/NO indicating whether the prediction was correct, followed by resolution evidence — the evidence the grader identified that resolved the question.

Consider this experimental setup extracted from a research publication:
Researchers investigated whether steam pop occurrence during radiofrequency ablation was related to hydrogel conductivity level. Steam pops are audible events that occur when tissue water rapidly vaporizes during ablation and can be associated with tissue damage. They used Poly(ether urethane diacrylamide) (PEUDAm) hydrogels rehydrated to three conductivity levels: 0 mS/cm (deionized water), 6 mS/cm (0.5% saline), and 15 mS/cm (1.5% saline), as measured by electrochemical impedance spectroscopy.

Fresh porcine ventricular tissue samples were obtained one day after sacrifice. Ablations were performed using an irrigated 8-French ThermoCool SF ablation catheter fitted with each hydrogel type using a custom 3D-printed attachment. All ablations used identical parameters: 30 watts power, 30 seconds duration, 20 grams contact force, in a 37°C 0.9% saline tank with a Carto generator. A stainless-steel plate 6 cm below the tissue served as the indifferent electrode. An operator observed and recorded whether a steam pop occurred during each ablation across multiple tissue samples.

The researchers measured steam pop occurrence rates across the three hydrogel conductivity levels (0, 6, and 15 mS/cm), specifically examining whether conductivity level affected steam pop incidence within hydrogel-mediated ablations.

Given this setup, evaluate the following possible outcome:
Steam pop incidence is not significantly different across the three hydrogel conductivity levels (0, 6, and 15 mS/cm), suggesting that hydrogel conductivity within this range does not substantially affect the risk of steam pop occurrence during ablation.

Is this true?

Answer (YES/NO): YES